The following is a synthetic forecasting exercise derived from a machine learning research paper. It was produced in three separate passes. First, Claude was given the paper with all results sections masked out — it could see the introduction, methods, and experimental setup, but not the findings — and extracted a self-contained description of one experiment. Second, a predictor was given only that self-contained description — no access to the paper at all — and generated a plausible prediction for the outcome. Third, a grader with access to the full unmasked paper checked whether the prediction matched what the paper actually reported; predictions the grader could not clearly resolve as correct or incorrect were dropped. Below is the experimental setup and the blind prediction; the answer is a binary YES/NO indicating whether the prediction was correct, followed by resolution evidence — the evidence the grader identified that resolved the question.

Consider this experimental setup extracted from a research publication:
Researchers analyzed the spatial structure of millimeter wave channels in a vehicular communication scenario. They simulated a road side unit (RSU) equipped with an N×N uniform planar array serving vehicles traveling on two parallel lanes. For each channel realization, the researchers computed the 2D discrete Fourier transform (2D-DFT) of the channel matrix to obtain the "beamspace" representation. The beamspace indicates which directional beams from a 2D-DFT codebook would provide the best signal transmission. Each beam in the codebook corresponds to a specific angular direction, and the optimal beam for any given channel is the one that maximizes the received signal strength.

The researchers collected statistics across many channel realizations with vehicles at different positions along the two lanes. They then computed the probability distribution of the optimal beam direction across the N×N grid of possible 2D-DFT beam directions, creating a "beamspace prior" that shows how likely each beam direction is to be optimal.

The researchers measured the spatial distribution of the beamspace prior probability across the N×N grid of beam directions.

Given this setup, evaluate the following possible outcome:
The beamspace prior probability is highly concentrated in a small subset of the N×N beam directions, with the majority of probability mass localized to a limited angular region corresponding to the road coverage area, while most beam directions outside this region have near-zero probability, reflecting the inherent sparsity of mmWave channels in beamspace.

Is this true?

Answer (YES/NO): YES